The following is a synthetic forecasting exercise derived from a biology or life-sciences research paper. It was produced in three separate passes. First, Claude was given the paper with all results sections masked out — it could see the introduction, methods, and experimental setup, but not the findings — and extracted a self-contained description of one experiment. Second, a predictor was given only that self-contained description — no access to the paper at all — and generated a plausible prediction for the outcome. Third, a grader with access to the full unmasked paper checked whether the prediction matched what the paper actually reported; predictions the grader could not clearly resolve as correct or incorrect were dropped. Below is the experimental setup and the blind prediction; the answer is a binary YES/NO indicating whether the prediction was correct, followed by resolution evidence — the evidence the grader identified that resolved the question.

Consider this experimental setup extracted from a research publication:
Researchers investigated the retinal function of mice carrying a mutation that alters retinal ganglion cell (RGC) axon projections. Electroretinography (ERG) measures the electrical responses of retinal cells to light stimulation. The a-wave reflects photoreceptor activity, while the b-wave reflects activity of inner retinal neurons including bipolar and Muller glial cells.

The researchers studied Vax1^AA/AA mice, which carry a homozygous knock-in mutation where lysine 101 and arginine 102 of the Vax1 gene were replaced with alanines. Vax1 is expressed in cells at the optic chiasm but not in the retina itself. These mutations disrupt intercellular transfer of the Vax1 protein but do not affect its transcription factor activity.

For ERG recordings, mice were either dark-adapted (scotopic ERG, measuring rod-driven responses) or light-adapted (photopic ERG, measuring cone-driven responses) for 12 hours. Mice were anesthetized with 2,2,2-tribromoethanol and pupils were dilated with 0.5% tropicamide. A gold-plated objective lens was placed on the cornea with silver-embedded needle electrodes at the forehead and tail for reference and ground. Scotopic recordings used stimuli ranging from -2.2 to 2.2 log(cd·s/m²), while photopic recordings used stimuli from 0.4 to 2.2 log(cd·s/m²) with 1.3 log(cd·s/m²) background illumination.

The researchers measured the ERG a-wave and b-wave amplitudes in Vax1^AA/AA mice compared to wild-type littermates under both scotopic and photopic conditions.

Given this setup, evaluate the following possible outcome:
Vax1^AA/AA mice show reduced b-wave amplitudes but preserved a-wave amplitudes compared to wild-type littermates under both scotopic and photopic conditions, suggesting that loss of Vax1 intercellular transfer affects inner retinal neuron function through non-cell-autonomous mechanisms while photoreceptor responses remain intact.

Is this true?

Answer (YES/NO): NO